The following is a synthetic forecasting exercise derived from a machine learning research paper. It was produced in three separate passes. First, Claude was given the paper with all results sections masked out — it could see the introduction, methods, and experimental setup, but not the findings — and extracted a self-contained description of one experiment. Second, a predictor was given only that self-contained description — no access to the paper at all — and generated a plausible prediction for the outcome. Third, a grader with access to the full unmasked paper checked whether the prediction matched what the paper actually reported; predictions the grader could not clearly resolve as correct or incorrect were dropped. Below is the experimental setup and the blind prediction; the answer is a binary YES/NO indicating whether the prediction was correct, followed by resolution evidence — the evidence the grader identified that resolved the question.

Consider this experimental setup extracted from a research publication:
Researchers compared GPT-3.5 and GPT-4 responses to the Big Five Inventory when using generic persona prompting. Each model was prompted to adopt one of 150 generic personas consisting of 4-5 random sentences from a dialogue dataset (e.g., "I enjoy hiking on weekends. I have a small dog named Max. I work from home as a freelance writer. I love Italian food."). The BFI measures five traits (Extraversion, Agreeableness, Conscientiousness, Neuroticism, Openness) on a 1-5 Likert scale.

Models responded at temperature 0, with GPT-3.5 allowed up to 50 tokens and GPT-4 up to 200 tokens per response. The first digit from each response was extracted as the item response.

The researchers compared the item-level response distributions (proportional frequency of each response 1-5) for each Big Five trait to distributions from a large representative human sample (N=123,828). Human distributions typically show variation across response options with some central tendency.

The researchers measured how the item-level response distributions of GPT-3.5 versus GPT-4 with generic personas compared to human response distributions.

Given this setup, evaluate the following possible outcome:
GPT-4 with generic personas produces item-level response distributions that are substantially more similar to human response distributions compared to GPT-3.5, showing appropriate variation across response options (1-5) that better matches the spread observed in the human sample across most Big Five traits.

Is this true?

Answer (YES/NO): YES